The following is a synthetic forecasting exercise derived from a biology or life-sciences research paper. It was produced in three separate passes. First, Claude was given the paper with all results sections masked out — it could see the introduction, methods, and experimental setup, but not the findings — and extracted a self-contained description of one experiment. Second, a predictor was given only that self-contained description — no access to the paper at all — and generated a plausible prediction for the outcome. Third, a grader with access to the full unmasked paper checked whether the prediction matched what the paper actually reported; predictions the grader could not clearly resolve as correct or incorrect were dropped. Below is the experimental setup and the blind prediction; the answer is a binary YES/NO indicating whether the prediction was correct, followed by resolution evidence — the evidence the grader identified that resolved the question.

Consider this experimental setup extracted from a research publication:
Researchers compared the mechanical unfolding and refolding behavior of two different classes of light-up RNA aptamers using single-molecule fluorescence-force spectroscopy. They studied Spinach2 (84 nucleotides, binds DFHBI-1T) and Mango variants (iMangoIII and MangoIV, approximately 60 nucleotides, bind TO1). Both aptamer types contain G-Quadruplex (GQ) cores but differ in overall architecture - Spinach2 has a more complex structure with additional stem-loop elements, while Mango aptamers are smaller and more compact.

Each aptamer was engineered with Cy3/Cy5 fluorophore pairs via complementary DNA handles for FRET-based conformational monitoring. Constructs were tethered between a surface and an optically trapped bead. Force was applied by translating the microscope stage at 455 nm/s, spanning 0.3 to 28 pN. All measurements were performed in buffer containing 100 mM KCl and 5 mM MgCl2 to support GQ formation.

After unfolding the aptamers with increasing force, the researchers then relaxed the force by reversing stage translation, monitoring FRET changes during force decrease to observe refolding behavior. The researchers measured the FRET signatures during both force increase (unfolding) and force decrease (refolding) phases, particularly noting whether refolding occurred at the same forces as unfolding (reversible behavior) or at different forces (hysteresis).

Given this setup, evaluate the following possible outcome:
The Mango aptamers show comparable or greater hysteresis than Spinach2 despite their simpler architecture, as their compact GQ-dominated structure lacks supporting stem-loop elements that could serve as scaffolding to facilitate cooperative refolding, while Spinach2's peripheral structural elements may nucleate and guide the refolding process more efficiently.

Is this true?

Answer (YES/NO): NO